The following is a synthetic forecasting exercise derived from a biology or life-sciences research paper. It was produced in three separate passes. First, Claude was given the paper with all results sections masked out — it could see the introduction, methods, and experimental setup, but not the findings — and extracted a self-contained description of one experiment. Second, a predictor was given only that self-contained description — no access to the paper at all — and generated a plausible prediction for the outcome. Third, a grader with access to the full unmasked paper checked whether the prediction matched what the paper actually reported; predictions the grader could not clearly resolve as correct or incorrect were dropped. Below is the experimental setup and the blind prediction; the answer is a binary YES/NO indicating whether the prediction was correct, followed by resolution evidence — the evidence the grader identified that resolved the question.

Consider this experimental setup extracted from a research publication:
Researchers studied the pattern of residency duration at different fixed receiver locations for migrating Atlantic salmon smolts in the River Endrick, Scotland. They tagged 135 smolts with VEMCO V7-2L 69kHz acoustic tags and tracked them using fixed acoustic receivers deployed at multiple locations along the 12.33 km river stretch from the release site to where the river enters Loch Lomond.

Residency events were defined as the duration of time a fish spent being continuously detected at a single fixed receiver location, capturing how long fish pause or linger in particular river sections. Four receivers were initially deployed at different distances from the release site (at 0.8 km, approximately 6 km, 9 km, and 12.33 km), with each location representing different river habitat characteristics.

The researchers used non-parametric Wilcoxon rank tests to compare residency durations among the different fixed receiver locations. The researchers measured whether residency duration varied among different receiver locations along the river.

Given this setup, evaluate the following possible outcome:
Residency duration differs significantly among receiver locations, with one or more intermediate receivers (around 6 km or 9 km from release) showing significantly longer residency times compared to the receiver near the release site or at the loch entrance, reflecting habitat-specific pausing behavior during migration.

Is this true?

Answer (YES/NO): NO